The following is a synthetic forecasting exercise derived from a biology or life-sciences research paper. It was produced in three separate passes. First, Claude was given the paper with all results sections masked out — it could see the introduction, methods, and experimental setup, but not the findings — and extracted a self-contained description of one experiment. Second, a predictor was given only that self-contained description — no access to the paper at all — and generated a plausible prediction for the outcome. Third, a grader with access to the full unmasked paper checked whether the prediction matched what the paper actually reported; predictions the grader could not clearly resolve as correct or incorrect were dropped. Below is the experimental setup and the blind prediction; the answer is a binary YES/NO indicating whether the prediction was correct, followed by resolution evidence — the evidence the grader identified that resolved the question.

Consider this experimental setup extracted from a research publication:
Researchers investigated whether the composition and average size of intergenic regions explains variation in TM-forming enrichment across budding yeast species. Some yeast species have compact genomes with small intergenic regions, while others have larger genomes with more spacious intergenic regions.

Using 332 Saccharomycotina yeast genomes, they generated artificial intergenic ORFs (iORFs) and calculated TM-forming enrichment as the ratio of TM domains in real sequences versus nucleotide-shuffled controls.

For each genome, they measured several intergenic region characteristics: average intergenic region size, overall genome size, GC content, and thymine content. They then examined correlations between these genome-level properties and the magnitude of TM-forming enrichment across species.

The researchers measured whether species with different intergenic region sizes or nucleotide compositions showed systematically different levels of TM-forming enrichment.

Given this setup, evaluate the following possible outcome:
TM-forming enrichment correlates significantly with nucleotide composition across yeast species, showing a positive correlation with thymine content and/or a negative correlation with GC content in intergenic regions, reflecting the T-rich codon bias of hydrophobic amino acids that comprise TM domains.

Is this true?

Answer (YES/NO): YES